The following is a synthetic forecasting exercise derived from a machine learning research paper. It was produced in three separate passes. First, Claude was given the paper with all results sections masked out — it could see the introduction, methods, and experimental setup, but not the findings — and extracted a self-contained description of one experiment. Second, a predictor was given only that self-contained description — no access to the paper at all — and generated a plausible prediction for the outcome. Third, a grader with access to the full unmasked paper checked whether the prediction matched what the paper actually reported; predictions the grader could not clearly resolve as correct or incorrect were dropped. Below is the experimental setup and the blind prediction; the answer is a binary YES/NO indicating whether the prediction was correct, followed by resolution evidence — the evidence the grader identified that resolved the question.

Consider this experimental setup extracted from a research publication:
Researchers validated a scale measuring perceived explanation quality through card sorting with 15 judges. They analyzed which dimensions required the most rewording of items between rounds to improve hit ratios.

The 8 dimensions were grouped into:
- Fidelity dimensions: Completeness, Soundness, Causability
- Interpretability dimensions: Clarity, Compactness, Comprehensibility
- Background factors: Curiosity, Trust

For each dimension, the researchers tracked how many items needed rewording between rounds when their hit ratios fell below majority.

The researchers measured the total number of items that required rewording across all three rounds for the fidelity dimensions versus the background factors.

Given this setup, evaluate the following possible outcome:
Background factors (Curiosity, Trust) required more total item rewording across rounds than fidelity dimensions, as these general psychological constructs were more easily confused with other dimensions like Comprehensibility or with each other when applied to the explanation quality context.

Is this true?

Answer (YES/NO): NO